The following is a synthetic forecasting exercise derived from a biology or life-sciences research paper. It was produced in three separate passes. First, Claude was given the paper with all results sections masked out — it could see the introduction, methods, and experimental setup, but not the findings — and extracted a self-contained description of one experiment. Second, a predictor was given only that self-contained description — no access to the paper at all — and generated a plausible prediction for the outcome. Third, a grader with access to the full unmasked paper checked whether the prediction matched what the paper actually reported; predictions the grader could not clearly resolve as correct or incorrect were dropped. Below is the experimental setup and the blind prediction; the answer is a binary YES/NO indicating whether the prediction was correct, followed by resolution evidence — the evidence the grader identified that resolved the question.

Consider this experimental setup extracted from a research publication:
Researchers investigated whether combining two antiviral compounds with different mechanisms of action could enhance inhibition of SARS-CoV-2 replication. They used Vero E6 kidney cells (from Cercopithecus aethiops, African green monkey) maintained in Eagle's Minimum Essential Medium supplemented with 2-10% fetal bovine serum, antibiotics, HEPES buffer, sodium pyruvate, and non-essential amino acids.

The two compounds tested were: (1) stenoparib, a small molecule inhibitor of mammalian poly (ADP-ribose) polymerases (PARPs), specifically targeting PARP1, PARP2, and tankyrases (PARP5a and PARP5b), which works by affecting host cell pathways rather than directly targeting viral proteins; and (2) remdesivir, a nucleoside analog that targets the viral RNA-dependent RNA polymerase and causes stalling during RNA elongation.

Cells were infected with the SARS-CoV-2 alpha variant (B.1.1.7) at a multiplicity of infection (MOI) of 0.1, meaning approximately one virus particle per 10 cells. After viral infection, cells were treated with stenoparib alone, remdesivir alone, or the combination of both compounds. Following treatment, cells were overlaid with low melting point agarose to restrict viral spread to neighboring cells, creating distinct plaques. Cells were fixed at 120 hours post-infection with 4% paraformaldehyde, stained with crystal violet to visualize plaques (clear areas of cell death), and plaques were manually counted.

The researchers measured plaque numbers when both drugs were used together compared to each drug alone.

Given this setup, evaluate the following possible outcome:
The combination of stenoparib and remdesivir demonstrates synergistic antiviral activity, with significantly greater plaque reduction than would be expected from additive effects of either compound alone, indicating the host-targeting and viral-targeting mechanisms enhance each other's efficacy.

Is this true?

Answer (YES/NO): NO